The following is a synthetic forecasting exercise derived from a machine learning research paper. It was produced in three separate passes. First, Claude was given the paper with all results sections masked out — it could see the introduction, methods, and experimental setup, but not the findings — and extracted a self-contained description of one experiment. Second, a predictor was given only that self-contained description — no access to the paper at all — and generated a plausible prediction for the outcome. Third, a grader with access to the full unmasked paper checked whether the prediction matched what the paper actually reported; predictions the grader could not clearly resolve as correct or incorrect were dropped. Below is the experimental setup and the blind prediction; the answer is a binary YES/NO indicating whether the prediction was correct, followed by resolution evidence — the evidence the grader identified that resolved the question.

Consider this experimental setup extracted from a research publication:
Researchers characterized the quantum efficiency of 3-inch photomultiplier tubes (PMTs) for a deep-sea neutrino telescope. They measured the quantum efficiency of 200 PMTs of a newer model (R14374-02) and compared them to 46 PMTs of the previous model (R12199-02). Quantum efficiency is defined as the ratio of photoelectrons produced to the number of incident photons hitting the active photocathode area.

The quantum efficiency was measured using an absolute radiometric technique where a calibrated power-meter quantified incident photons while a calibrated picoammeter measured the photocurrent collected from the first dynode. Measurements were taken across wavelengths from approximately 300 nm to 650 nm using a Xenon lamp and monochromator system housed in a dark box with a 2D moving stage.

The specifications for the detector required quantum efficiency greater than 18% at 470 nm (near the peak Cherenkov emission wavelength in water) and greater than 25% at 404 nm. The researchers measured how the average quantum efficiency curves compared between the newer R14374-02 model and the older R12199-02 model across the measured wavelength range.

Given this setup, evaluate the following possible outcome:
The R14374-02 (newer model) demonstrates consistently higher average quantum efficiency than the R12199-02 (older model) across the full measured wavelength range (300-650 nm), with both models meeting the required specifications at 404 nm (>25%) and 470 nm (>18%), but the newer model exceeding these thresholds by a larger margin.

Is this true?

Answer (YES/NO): NO